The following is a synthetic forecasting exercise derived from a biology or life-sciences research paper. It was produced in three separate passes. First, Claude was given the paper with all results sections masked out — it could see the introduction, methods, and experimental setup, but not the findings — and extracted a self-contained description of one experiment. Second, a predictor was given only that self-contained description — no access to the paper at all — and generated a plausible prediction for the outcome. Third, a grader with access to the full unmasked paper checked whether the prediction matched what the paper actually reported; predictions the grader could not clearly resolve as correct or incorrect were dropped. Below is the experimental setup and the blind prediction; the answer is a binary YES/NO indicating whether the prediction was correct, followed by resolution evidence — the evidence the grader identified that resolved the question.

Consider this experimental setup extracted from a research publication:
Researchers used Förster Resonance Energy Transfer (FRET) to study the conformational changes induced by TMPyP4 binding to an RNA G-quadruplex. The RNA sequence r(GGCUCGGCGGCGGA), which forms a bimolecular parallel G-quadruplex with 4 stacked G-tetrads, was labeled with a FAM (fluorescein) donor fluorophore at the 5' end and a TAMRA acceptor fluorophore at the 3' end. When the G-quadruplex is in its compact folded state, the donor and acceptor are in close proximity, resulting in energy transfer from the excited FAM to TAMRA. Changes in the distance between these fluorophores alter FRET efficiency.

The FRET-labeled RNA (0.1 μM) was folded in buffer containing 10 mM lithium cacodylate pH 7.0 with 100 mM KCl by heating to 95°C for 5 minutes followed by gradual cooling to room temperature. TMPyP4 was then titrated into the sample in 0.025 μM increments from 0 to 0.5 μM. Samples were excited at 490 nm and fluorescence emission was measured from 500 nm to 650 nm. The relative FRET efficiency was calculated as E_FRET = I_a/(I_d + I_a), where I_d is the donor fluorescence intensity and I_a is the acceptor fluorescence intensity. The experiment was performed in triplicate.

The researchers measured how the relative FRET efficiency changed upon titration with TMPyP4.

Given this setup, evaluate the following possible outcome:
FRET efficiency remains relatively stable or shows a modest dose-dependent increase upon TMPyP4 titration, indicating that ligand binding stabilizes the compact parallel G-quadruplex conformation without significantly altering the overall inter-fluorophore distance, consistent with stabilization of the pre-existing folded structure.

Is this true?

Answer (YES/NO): NO